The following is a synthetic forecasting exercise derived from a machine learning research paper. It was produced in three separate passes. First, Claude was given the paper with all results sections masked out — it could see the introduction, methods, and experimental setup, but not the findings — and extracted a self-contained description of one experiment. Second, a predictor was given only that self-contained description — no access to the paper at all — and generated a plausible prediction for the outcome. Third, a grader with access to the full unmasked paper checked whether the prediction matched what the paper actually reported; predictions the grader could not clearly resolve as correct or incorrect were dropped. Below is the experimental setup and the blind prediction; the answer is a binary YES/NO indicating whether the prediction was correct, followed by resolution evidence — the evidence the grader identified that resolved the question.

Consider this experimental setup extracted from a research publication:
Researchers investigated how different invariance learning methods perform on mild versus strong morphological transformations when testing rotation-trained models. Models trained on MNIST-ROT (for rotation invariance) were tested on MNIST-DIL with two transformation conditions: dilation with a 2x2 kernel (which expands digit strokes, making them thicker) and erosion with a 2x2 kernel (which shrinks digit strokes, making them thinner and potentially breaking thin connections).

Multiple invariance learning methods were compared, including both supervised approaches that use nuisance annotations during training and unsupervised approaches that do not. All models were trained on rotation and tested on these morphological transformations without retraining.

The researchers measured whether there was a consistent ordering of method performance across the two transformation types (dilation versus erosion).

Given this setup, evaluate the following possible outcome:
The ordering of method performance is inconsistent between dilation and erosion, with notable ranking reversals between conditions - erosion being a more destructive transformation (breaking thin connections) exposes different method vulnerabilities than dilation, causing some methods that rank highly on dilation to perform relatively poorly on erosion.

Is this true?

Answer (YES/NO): NO